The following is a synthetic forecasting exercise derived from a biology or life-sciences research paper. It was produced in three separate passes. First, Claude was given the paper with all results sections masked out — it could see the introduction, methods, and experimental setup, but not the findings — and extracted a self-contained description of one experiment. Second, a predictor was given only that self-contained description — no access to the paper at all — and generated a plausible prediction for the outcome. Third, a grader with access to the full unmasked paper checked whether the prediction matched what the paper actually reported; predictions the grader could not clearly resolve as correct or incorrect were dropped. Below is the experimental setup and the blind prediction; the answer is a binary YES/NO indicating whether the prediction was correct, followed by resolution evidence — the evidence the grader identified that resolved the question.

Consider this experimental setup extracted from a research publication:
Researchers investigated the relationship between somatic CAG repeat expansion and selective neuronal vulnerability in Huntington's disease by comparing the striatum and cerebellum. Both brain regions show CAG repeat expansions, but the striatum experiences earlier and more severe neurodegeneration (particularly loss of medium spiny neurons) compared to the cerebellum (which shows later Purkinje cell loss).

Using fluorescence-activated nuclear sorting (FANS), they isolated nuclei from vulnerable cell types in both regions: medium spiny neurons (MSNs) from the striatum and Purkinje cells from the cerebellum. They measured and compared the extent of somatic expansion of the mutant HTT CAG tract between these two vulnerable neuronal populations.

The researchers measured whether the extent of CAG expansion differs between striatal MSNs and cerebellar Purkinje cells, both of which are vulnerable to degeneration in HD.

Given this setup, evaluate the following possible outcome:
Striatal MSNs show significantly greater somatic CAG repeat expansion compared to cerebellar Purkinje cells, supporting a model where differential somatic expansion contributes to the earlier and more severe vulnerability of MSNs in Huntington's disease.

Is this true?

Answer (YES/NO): YES